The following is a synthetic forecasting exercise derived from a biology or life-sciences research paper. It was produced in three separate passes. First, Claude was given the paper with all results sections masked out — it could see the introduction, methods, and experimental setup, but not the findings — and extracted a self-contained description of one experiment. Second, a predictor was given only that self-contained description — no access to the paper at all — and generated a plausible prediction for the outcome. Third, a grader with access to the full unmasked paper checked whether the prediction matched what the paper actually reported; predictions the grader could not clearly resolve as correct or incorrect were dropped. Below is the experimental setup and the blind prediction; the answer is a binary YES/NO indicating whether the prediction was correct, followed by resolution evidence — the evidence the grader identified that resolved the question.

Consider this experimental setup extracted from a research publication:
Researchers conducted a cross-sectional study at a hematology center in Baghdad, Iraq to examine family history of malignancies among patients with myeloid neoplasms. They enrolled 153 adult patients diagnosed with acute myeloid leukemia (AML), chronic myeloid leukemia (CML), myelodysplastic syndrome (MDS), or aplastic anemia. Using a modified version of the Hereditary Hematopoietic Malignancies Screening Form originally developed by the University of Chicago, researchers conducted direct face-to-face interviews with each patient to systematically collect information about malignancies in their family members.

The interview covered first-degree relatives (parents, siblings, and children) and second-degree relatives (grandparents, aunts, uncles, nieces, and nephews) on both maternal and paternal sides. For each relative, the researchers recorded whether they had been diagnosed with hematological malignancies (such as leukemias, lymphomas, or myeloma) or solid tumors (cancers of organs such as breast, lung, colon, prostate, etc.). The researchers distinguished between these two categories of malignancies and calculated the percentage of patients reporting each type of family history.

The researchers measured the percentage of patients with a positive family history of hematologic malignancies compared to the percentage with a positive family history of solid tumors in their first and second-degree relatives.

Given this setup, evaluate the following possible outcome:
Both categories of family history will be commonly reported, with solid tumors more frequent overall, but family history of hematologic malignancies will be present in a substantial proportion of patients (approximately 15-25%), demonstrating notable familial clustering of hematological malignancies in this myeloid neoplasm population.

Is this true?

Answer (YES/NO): NO